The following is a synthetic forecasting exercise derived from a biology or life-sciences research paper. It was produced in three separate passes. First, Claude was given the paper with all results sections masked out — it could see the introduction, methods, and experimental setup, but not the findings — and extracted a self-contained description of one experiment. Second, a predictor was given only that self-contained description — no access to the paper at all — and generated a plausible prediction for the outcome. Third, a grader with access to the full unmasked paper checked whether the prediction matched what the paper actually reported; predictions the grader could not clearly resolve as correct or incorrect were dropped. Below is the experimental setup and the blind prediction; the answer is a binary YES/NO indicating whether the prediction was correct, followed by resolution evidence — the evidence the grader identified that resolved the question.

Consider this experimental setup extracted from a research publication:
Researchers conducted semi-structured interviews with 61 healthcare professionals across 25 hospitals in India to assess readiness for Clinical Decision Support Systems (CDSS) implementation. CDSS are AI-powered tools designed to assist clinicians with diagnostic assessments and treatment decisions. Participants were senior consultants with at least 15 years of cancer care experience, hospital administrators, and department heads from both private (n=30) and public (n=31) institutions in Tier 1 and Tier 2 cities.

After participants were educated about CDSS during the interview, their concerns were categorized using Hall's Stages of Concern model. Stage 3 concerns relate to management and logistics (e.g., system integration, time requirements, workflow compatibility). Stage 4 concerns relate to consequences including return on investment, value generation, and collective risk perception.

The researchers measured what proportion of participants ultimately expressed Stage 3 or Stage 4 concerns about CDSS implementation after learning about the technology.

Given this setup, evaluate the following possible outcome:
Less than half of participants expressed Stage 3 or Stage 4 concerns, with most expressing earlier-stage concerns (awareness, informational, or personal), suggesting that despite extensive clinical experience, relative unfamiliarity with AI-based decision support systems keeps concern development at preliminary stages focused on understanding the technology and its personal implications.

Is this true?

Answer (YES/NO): NO